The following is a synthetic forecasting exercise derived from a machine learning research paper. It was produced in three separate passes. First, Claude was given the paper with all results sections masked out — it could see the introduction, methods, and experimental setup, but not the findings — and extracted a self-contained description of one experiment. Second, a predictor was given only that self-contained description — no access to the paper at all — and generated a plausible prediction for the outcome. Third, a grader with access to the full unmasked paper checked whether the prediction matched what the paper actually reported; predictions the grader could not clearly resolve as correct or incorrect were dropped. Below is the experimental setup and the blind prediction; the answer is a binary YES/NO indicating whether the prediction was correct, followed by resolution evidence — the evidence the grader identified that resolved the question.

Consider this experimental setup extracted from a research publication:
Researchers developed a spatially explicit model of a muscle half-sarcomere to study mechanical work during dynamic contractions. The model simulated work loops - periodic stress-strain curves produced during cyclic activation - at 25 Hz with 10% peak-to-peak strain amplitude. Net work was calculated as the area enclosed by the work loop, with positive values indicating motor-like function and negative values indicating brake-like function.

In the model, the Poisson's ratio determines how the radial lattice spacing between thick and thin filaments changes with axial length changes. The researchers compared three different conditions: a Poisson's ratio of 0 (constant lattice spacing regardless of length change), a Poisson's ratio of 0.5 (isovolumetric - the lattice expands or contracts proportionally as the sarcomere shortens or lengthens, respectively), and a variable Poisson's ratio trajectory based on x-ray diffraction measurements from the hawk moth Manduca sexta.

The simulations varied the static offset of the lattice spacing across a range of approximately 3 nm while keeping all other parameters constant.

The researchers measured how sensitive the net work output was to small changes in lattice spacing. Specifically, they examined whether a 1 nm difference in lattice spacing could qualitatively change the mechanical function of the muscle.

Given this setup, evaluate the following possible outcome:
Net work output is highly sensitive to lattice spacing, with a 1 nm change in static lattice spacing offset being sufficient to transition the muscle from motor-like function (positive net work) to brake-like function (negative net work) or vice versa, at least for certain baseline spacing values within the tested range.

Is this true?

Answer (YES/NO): YES